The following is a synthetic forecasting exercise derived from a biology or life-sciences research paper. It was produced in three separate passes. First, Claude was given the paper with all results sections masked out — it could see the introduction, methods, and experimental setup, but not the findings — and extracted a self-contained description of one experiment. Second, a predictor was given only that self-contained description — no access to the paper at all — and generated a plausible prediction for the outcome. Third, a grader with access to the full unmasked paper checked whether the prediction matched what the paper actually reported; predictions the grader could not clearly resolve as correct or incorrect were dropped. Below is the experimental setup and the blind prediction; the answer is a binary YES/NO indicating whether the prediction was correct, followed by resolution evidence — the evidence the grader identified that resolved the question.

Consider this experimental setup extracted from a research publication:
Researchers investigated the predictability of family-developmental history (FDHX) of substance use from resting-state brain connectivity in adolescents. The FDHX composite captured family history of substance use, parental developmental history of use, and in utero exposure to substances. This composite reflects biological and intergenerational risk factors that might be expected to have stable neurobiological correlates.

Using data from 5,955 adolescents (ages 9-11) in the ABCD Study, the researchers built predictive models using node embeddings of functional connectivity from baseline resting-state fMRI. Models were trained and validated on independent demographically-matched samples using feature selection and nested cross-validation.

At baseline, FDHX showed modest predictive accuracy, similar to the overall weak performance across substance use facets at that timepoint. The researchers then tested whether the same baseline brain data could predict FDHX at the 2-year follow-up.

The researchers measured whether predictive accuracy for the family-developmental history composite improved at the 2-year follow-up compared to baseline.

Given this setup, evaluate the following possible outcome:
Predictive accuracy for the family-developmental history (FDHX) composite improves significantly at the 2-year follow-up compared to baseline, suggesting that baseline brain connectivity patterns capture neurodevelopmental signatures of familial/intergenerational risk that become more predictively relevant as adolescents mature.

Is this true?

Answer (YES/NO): YES